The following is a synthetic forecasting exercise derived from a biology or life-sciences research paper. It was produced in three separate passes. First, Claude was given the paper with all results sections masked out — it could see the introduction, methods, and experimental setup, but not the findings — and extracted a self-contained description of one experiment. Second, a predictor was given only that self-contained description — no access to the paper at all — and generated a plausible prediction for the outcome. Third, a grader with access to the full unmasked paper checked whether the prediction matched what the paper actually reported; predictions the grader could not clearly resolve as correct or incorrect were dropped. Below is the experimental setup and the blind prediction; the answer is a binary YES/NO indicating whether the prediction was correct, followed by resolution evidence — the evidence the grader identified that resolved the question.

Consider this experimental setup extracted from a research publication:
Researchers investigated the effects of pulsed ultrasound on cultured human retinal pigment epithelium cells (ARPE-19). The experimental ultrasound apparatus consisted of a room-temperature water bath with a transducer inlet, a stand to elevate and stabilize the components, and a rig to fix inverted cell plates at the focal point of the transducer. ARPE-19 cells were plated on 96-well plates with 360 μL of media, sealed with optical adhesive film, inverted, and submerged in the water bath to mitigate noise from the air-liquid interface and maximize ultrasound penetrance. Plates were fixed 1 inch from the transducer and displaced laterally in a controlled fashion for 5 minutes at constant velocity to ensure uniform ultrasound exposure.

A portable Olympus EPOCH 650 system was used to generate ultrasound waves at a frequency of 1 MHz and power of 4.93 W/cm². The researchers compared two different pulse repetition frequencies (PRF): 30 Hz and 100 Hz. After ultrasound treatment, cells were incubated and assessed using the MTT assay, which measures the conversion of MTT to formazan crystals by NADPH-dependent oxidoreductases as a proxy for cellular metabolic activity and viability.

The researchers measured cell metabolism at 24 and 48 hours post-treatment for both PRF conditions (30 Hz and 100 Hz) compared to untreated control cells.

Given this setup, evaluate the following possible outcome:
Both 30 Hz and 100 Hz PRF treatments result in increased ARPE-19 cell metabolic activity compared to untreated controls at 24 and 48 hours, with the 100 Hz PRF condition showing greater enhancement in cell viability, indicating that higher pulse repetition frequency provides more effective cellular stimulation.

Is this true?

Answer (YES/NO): NO